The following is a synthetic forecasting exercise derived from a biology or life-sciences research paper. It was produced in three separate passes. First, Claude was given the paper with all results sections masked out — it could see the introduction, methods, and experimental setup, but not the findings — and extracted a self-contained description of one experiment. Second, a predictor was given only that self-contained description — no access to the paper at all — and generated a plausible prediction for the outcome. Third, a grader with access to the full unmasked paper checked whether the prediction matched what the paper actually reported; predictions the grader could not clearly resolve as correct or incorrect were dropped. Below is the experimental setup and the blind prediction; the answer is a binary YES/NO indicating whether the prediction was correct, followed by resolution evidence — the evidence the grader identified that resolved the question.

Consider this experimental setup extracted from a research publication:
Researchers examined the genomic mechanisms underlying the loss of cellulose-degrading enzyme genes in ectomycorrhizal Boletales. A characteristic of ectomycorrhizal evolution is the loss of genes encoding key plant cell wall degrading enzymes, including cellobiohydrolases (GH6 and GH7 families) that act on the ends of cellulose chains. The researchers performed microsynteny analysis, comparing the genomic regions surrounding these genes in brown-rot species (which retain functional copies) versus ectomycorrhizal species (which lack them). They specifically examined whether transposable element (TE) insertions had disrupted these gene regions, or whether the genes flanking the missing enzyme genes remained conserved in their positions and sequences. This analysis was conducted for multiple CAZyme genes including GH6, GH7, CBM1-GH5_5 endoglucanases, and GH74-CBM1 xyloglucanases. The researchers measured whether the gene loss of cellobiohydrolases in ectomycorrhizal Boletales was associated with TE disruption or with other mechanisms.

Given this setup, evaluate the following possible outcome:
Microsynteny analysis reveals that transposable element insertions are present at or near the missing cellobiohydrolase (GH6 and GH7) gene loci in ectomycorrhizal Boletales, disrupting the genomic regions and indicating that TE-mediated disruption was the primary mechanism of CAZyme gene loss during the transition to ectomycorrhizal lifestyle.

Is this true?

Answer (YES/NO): NO